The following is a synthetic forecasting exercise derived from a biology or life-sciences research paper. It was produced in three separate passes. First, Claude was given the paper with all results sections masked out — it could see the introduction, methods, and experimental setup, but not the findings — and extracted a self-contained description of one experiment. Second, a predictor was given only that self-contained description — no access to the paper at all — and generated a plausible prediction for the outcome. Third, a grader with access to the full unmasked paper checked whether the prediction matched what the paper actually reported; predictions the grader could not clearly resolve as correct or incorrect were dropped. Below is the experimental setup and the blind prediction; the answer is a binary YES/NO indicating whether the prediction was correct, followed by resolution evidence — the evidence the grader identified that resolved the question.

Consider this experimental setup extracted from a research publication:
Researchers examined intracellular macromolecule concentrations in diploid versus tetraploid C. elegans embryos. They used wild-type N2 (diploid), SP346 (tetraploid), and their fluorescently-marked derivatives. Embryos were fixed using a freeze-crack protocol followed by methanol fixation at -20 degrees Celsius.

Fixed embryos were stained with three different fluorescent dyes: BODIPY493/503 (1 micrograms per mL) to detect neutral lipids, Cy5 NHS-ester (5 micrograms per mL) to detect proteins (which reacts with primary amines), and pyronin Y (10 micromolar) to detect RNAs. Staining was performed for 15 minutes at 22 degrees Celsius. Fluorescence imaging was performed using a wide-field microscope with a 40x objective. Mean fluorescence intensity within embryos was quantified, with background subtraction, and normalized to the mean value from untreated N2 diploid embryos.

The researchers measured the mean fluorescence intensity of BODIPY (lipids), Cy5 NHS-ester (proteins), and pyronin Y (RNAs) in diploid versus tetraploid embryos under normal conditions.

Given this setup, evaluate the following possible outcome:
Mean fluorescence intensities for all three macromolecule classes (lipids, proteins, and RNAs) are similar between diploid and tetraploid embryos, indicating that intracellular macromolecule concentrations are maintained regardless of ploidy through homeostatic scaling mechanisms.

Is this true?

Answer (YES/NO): NO